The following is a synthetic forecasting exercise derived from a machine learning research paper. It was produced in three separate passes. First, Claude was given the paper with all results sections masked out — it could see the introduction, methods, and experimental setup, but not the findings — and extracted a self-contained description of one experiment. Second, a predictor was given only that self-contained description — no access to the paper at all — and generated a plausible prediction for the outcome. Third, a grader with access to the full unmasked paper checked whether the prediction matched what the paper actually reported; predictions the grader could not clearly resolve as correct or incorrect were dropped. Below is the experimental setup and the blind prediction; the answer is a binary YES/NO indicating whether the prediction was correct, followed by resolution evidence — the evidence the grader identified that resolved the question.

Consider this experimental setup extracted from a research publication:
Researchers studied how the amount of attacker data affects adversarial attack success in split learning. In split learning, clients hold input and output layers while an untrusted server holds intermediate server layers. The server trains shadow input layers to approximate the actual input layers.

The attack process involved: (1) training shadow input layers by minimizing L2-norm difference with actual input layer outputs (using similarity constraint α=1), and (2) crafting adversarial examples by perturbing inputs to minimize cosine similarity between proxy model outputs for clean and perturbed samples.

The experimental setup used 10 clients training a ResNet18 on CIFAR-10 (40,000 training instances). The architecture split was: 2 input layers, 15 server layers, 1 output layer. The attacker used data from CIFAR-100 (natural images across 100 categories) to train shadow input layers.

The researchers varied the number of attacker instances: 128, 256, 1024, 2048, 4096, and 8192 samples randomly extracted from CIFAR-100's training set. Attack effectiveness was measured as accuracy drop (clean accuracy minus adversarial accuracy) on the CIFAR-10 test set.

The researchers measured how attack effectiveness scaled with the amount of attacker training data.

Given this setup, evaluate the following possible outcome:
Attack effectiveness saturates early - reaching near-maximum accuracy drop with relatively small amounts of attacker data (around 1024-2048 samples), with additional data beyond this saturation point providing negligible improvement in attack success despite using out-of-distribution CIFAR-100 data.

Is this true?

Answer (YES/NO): NO